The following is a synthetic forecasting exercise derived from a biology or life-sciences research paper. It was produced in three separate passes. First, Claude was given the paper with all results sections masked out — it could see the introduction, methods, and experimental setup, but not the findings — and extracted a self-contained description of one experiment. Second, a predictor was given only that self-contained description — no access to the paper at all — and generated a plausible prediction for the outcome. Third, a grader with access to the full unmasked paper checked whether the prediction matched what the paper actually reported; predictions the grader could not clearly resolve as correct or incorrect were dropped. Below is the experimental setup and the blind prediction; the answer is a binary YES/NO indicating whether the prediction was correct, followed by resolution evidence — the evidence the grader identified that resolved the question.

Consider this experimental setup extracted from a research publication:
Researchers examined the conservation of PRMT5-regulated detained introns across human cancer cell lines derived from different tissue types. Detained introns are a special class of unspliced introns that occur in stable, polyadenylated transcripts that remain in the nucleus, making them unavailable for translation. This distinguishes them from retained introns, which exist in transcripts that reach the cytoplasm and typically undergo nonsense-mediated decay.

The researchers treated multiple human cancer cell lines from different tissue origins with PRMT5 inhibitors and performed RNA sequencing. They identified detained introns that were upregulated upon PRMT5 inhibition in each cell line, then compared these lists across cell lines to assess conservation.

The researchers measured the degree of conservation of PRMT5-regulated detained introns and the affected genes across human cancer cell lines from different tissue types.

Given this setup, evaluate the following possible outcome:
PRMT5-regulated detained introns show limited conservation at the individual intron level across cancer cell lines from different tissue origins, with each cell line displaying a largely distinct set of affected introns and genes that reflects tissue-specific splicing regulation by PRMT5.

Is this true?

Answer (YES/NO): NO